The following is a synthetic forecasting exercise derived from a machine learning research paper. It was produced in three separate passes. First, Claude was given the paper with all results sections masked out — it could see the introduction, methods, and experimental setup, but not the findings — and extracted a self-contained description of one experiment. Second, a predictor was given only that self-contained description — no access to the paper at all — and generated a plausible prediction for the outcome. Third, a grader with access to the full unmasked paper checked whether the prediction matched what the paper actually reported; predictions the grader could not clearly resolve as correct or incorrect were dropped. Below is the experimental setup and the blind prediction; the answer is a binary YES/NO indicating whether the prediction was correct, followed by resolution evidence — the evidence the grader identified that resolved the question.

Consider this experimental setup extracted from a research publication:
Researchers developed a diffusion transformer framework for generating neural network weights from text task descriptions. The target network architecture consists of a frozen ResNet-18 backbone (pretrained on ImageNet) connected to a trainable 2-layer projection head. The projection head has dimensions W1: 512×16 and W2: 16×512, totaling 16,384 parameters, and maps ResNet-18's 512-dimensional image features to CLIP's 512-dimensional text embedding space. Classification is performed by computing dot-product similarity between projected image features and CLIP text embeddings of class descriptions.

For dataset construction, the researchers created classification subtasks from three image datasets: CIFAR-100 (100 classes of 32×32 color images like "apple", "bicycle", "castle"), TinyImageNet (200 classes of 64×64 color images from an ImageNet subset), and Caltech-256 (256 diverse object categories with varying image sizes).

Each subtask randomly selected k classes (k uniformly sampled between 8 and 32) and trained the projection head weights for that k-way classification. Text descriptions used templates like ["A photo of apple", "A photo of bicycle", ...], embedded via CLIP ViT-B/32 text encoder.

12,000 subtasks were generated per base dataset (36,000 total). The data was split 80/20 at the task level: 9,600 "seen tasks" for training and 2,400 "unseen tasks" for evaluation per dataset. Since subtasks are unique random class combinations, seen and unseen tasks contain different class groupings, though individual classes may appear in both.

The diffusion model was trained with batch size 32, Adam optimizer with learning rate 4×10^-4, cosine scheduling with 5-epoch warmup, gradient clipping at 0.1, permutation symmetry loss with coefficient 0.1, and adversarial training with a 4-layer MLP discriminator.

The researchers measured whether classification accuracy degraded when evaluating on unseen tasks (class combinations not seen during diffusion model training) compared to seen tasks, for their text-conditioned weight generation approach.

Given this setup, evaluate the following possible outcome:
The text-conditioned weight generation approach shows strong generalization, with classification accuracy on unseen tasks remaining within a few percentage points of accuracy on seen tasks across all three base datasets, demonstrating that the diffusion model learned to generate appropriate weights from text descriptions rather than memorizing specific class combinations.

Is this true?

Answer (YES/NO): YES